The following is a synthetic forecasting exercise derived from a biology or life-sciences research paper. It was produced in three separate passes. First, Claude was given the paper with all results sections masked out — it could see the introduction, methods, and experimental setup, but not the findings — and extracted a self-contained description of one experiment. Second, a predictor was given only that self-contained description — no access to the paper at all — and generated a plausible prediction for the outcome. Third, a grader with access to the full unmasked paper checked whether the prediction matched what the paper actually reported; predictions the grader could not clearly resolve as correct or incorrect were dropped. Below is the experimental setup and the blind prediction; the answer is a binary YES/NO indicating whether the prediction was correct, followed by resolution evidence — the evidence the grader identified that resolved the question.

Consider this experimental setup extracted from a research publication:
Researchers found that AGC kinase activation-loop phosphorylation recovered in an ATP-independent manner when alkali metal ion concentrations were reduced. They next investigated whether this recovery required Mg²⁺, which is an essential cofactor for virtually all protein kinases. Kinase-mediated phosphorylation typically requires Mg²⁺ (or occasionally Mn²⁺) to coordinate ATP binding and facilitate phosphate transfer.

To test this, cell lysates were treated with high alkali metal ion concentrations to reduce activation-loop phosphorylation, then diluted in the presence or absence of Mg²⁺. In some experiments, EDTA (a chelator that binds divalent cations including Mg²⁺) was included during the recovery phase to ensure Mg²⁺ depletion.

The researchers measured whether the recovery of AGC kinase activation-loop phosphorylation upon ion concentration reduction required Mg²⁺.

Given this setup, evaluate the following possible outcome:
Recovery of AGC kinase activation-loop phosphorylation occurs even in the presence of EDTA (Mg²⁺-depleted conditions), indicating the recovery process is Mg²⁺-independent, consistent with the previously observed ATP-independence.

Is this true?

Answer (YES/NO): YES